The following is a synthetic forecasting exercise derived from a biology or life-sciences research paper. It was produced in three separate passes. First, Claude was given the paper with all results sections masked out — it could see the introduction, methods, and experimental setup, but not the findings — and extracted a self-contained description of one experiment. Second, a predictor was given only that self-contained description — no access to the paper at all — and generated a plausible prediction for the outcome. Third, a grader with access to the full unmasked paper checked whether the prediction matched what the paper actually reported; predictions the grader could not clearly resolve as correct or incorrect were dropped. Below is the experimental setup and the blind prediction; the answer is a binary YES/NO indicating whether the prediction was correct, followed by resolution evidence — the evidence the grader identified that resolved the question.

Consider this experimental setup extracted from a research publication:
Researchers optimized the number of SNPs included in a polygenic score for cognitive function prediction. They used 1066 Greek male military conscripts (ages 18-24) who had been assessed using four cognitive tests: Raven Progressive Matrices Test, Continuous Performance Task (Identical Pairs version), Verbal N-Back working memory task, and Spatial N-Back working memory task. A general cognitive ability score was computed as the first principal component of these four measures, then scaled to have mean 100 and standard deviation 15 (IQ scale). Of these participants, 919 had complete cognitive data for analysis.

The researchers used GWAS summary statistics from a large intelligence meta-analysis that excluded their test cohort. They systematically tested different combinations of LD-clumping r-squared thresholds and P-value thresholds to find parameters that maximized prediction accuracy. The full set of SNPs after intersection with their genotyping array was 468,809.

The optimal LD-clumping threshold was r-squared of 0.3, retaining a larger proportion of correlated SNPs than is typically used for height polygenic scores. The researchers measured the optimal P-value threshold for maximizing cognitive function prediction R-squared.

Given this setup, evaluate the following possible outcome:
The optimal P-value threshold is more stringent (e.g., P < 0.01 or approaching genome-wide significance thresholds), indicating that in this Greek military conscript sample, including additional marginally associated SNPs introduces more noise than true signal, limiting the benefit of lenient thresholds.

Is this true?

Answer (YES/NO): NO